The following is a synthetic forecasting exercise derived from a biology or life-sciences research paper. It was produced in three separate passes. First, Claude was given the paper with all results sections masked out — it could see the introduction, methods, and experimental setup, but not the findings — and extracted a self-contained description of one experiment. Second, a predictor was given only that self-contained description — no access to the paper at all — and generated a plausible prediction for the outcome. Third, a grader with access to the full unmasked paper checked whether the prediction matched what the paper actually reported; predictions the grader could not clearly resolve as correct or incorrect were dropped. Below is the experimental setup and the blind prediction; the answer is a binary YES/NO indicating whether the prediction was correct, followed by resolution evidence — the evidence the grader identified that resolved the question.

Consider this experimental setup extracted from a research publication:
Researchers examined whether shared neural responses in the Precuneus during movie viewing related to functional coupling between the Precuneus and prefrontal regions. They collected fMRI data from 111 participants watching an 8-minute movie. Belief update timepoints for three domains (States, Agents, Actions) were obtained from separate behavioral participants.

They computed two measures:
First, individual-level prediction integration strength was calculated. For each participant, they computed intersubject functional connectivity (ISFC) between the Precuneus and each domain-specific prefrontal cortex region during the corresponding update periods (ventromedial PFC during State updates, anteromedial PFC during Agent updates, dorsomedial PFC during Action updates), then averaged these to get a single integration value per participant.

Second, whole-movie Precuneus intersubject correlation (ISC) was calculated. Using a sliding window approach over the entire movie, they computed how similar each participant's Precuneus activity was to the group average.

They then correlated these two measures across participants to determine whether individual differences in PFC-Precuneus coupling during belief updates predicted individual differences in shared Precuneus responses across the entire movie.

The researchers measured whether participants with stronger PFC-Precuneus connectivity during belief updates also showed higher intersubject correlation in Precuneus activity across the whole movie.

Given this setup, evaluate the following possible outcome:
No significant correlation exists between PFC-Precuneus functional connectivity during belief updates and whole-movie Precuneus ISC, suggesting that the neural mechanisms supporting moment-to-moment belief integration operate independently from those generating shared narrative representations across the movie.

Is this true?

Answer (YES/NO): NO